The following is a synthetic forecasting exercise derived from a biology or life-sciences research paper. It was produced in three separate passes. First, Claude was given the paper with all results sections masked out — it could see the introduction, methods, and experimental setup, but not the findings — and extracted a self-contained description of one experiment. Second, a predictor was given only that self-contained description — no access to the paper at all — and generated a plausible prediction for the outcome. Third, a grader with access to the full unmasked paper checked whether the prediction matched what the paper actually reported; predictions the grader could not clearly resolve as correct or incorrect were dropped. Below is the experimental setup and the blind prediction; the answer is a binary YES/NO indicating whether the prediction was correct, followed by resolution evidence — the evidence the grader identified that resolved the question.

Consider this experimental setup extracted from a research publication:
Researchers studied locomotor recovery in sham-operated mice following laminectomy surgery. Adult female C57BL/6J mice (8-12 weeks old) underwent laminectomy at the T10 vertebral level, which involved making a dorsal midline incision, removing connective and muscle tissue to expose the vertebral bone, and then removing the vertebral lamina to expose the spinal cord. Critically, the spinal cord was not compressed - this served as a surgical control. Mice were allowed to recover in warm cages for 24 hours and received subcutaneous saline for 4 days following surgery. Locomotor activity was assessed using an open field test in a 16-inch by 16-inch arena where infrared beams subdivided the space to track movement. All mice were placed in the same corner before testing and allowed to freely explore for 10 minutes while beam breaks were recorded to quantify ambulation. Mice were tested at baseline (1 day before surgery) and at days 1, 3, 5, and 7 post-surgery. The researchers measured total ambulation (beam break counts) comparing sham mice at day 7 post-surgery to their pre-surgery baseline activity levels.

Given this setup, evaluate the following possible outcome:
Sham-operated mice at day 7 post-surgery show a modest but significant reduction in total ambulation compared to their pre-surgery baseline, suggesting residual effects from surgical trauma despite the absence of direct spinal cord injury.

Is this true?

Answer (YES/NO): NO